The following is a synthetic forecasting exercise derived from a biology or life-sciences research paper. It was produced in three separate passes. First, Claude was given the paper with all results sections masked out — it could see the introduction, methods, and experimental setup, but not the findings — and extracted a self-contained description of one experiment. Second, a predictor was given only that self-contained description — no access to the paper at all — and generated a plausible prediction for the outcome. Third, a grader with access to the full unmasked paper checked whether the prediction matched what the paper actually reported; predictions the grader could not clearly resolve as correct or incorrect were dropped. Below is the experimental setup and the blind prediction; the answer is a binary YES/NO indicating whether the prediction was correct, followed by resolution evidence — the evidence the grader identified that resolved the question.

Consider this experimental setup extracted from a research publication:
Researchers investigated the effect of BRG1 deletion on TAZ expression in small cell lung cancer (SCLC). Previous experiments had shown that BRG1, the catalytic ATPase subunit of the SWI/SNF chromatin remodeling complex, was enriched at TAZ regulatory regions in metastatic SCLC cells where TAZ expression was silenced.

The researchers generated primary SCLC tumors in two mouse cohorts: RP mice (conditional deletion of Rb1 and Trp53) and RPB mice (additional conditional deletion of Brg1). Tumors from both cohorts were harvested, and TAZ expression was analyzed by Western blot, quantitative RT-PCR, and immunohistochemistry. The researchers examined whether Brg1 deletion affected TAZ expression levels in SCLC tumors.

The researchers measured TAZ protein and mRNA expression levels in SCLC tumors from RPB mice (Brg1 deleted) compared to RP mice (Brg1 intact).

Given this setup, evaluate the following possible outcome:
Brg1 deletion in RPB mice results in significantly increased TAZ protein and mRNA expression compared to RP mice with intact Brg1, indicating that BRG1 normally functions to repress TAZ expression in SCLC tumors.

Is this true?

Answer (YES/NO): YES